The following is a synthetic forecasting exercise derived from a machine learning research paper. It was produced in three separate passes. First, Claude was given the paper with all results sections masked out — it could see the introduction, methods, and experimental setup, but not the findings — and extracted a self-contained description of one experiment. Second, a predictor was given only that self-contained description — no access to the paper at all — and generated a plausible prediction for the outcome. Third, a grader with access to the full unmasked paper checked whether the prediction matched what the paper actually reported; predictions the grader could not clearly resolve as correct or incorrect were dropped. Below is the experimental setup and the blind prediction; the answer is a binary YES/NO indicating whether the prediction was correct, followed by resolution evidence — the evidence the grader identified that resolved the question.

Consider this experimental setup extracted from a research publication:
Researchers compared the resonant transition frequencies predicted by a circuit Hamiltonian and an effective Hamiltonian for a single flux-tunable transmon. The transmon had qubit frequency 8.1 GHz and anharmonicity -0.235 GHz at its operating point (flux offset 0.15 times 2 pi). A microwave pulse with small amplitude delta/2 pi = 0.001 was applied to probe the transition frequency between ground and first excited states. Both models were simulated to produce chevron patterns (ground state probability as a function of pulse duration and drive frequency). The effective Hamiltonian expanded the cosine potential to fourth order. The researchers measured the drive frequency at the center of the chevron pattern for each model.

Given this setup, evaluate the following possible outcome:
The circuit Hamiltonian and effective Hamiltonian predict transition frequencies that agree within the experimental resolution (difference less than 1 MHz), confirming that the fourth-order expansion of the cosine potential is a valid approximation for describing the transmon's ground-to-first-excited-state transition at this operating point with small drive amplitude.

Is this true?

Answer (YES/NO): NO